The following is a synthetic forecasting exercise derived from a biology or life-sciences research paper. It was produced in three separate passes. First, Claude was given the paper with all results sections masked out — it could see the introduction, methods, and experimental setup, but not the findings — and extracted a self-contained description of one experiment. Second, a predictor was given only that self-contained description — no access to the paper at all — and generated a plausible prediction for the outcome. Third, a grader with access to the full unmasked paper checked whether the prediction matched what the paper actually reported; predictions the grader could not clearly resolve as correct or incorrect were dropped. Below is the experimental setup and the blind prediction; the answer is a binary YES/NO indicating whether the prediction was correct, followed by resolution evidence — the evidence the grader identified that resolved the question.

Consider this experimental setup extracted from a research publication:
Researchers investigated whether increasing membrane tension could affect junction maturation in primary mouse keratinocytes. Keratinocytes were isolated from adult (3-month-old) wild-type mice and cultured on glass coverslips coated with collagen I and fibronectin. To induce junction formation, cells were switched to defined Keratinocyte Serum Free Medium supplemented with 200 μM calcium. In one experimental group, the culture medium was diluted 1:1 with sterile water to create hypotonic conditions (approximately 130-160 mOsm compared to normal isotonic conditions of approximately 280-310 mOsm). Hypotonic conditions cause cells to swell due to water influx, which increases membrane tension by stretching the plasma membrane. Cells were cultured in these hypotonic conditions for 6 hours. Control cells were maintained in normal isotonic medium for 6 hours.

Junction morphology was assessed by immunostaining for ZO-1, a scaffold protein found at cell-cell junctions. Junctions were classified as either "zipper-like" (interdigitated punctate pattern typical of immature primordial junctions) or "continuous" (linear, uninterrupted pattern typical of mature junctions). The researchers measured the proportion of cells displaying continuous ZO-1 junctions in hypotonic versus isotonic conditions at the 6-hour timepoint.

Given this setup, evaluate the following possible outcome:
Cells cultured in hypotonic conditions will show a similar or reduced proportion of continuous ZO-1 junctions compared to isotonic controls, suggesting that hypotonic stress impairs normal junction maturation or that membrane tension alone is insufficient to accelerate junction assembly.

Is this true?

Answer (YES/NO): NO